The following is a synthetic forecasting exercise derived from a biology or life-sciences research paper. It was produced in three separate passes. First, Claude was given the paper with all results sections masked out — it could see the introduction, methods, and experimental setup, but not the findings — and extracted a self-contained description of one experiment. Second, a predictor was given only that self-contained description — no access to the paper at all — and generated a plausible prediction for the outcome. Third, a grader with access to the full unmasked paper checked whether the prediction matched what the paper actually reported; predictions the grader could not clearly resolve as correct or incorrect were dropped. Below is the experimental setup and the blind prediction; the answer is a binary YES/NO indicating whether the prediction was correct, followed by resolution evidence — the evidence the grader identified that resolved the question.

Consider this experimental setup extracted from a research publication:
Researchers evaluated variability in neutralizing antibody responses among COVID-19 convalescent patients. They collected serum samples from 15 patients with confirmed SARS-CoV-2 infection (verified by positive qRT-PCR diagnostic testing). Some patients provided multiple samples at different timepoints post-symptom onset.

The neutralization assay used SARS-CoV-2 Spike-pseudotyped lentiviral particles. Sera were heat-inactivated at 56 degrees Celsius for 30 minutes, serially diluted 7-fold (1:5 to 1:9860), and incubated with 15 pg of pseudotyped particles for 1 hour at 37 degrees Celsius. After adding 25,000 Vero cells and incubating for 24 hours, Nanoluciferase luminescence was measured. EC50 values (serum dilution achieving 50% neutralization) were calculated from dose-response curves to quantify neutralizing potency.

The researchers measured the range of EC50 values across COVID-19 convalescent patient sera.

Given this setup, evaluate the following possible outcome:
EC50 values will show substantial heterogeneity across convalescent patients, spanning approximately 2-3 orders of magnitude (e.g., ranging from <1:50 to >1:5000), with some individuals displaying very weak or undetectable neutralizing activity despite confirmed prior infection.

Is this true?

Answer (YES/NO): NO